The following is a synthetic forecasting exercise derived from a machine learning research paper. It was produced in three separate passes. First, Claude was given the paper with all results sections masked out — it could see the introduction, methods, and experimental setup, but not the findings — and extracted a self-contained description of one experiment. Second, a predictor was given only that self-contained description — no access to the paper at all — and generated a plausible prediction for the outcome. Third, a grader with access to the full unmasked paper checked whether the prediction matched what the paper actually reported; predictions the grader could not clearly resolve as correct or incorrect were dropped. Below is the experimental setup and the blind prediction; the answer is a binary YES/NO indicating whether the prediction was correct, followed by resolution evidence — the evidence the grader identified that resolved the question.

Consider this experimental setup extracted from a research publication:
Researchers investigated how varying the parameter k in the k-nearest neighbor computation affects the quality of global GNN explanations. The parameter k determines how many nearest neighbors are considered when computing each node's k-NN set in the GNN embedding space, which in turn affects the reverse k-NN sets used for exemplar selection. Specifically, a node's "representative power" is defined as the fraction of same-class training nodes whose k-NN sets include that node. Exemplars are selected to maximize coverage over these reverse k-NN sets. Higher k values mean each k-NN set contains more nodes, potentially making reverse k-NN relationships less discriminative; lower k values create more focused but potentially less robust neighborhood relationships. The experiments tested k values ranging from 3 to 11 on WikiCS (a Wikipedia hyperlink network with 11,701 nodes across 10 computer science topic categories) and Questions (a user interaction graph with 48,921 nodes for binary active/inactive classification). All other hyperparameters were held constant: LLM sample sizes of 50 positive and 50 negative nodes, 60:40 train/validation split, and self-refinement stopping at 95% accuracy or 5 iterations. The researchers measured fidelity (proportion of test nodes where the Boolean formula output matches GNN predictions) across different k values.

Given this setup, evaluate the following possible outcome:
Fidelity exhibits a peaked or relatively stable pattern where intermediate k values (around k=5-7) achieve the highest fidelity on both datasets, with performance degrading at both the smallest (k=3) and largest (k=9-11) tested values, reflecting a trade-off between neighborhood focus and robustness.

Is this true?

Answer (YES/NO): YES